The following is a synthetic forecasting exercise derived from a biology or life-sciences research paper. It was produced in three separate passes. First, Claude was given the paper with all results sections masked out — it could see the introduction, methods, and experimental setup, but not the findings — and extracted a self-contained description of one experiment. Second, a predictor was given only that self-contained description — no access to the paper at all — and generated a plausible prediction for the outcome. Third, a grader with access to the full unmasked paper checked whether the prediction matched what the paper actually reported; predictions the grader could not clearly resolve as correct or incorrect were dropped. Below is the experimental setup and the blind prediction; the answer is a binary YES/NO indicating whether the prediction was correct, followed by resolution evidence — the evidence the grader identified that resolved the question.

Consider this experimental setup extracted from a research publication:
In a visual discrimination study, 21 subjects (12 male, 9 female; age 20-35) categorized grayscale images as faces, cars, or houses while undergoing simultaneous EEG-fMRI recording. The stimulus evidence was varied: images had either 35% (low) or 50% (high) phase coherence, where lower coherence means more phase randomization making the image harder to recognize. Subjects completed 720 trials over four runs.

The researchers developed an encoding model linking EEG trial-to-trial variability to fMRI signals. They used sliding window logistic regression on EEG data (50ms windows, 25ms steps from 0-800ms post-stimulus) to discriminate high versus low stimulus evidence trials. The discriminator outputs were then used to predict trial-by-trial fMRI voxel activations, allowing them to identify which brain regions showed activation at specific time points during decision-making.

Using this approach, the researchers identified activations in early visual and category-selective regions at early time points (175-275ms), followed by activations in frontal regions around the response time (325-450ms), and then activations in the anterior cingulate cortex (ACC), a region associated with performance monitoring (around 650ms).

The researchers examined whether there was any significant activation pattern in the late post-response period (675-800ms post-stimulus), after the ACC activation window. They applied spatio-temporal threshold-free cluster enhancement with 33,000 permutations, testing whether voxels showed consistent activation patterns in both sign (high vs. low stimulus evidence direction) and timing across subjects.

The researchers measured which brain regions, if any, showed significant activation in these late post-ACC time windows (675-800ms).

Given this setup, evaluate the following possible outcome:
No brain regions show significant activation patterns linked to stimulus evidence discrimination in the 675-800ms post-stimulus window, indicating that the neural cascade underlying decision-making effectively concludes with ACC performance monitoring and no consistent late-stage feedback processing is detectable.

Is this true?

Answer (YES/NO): NO